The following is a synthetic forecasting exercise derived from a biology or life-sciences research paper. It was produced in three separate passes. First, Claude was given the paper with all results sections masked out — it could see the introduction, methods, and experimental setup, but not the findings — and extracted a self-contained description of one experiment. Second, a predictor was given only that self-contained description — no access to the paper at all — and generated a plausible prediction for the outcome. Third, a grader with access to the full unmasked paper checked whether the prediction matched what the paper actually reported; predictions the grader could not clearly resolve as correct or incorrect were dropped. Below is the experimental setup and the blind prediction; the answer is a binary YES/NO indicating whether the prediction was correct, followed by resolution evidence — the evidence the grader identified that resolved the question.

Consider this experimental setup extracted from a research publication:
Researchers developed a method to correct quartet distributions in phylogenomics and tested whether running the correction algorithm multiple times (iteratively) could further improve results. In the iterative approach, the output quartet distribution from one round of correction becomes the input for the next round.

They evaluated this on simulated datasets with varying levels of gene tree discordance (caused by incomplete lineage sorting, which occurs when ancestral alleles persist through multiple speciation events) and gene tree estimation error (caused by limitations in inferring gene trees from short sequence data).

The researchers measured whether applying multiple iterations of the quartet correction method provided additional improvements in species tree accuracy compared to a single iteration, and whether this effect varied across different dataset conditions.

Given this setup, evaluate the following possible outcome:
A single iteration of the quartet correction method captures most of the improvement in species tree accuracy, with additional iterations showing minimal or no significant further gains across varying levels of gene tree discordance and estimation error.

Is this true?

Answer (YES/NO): NO